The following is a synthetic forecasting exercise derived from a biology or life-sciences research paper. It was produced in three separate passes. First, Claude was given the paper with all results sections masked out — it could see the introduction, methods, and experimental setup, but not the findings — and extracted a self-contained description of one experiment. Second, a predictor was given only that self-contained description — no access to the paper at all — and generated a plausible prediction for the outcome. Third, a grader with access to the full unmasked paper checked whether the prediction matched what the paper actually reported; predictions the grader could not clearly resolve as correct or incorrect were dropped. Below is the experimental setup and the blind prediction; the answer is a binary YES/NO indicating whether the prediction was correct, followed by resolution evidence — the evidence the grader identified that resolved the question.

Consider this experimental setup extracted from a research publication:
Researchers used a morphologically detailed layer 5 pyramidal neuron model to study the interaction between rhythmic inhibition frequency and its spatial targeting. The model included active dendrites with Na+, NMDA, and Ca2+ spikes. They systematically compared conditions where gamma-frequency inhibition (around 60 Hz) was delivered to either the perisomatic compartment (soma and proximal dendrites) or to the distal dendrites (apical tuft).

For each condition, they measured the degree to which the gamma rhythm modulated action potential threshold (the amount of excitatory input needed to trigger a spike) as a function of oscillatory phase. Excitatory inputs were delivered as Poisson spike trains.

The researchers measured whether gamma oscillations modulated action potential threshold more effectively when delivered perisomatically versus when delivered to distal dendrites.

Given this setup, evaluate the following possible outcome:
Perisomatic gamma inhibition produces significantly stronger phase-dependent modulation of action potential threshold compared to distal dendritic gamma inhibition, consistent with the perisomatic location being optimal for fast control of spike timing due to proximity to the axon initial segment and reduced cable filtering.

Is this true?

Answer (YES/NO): YES